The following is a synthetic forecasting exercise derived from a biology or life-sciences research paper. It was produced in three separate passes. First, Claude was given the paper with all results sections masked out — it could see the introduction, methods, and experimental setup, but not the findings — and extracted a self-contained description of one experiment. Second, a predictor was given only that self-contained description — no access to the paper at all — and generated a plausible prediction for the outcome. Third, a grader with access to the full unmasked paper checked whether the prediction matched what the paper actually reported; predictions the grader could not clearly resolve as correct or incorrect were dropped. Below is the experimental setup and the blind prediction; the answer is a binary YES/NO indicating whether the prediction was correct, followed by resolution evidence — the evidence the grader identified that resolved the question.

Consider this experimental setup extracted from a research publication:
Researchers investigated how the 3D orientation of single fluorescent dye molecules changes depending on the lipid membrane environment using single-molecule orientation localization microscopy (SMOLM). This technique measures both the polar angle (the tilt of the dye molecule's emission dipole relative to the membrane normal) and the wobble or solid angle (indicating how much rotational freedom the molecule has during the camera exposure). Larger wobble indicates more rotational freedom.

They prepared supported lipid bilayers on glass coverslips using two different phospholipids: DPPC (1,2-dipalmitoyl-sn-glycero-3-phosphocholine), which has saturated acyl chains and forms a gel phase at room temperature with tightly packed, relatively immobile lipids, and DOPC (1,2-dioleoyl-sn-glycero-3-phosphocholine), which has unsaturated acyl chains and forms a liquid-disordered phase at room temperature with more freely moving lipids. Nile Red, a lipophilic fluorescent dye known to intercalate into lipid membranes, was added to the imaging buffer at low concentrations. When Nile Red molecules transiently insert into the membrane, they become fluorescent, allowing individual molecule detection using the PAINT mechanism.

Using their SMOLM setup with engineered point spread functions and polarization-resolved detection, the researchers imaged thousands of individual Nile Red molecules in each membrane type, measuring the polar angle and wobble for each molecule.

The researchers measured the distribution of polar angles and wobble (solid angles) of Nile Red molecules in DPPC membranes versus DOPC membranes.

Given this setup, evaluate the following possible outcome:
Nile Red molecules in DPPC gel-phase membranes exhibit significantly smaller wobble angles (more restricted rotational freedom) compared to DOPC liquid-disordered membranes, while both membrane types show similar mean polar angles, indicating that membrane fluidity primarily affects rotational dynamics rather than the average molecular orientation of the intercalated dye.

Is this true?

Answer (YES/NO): NO